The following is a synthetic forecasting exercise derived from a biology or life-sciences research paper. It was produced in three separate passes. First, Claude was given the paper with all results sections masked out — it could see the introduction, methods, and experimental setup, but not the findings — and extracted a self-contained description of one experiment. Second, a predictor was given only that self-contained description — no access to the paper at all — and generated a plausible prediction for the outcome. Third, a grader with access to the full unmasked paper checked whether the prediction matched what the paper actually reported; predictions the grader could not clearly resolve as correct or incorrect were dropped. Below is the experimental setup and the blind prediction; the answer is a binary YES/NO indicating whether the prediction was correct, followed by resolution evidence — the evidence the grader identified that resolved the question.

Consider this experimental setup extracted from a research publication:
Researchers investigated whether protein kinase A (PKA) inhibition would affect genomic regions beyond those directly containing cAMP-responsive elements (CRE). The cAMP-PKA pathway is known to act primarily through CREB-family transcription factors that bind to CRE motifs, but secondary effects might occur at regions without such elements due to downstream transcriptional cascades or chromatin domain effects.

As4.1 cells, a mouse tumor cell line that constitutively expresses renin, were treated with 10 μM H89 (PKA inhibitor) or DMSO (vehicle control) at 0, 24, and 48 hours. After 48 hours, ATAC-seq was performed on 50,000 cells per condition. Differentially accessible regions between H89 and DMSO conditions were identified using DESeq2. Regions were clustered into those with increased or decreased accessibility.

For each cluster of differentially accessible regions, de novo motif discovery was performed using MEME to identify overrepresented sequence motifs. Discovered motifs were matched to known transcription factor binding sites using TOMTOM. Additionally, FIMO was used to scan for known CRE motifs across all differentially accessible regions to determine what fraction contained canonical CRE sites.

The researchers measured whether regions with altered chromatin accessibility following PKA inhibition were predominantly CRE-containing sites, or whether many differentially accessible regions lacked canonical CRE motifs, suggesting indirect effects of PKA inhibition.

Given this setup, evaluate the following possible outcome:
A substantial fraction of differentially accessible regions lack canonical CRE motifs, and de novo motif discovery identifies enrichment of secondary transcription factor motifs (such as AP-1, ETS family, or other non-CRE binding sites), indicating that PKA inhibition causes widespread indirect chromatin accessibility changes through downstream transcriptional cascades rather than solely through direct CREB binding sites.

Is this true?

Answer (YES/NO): YES